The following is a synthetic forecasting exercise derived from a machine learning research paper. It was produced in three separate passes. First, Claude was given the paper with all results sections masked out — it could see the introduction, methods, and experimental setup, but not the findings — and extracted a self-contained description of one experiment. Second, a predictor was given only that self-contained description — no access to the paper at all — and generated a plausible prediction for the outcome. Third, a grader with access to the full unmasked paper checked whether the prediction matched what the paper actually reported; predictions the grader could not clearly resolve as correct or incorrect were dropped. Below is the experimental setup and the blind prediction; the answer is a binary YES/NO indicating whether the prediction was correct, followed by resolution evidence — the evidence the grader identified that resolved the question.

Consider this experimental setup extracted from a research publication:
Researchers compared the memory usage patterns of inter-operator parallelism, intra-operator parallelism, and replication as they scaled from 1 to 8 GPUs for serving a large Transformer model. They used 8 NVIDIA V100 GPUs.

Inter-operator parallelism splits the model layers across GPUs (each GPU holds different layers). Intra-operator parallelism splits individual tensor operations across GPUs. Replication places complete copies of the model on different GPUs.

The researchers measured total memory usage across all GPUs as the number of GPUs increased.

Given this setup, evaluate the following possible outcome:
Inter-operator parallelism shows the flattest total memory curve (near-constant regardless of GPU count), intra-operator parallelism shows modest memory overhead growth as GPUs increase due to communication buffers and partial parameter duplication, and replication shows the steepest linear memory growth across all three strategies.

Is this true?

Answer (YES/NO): NO